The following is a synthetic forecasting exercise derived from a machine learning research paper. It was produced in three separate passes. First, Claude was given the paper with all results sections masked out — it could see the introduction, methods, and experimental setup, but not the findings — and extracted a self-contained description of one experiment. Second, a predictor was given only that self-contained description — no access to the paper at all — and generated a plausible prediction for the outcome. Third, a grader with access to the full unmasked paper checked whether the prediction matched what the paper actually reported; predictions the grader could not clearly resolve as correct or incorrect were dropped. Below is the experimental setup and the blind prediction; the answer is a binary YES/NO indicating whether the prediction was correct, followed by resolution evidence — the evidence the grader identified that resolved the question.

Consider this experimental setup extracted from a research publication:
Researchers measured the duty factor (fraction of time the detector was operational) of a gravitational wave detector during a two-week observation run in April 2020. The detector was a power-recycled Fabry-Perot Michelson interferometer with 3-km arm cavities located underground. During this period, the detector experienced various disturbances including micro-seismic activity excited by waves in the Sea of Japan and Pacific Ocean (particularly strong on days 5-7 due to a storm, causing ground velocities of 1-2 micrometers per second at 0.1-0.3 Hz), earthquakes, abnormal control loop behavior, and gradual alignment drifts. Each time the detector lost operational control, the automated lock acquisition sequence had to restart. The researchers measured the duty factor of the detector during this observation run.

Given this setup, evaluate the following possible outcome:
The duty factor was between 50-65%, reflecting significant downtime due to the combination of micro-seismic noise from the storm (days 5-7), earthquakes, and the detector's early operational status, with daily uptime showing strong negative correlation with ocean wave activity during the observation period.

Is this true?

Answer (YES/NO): NO